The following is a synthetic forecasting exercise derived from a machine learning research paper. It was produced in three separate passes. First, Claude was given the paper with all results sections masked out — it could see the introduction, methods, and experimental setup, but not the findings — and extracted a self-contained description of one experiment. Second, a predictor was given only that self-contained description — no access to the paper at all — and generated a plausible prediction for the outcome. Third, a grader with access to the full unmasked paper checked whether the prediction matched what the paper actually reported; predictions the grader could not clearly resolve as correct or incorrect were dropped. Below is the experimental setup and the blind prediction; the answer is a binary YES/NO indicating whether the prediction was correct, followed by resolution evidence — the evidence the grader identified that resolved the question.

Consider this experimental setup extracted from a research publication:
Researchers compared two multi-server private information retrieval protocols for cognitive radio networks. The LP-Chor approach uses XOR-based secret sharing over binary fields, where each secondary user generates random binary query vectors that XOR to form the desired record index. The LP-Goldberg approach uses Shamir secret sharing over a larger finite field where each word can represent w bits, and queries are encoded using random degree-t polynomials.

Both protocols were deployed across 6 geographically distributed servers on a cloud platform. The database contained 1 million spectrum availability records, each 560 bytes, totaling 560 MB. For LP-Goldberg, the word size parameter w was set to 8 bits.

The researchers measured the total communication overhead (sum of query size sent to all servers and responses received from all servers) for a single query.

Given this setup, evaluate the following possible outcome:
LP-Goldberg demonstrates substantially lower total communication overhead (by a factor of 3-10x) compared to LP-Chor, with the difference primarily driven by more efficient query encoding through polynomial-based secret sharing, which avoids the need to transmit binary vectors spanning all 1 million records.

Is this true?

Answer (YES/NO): NO